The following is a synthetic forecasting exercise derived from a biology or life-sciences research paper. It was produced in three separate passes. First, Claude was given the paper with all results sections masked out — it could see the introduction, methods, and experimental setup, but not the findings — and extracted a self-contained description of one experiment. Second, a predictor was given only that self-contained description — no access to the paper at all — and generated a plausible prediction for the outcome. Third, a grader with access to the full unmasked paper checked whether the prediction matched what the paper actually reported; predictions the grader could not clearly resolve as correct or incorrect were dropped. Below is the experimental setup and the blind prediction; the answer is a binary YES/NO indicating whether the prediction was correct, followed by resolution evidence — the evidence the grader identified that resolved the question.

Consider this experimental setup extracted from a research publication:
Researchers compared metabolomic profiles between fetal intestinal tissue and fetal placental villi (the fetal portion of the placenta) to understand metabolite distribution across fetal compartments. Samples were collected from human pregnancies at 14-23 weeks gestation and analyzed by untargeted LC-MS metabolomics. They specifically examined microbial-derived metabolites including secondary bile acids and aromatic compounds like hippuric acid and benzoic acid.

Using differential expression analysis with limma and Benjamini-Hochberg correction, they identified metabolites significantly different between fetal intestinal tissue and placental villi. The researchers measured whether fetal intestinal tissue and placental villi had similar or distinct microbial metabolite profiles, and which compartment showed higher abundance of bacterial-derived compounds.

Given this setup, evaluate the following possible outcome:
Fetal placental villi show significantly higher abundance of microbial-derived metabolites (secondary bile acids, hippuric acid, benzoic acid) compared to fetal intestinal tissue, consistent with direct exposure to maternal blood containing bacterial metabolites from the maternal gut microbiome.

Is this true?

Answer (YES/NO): NO